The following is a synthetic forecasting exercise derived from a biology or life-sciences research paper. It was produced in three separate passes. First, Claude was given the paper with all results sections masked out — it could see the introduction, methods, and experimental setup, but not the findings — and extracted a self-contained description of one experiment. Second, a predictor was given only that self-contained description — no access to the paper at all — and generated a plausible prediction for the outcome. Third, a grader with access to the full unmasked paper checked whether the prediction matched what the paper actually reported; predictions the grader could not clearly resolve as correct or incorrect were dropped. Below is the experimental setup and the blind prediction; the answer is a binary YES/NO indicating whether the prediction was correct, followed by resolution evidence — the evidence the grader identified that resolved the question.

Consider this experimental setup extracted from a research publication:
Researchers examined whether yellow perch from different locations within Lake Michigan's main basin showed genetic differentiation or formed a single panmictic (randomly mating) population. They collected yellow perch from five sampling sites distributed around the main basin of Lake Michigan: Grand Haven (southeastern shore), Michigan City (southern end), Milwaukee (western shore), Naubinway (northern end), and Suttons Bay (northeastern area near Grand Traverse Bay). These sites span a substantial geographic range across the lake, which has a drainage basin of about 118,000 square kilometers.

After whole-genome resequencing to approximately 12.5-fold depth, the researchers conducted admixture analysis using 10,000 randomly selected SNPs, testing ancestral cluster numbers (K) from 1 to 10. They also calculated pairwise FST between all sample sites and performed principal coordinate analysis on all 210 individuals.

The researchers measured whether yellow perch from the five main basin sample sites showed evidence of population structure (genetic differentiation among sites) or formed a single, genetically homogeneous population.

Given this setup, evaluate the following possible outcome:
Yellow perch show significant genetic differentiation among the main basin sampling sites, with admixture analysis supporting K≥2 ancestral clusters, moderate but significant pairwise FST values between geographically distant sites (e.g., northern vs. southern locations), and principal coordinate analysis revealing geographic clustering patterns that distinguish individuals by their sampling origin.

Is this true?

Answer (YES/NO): NO